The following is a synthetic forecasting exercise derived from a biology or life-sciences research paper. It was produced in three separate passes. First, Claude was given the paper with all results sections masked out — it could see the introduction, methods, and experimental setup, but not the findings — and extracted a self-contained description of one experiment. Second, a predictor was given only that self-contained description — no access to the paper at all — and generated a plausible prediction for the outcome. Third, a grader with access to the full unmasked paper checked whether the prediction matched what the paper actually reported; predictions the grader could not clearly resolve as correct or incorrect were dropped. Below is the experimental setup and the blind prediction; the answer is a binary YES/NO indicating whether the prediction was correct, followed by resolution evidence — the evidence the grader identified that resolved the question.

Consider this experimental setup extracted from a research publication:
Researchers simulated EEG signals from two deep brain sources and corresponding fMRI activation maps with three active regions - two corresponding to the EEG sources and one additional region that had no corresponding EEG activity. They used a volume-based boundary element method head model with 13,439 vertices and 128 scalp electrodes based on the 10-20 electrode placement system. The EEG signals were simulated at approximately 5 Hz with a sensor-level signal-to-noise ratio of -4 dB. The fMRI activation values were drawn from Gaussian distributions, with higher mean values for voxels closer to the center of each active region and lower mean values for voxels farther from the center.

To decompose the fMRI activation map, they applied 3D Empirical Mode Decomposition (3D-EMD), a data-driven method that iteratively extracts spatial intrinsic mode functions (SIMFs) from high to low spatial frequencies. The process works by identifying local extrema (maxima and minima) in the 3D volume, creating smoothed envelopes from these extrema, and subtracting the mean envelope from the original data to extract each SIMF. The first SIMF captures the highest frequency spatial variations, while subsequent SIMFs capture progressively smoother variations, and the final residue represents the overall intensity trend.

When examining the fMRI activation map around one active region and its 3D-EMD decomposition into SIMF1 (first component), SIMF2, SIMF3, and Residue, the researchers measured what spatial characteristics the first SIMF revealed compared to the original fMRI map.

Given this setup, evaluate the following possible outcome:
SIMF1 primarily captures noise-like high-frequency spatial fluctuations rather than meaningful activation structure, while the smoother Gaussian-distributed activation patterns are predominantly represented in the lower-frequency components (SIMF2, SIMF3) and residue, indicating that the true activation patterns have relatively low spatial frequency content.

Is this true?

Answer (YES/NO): NO